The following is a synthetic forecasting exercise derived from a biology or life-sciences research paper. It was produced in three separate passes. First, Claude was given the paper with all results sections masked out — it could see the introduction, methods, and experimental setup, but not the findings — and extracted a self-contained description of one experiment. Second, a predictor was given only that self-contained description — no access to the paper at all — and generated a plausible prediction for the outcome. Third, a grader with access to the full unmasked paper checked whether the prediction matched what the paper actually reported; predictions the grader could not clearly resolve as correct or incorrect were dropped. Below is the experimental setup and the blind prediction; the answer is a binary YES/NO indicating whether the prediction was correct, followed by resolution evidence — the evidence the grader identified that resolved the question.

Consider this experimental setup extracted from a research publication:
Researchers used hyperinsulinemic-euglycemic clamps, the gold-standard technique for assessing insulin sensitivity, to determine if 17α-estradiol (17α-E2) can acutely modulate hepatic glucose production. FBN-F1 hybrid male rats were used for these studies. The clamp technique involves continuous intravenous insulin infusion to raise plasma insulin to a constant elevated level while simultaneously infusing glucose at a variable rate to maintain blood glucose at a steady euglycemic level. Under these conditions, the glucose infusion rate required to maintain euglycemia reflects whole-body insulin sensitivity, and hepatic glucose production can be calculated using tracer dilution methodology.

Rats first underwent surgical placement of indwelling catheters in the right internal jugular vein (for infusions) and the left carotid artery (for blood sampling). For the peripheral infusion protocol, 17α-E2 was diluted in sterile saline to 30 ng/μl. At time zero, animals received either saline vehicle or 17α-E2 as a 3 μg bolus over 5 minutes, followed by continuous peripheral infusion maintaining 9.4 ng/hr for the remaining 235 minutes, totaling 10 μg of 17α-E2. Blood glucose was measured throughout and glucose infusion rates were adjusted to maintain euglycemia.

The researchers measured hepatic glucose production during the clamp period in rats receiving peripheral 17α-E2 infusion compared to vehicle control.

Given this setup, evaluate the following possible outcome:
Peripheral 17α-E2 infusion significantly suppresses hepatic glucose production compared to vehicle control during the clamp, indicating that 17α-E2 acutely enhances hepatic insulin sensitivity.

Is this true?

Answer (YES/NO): YES